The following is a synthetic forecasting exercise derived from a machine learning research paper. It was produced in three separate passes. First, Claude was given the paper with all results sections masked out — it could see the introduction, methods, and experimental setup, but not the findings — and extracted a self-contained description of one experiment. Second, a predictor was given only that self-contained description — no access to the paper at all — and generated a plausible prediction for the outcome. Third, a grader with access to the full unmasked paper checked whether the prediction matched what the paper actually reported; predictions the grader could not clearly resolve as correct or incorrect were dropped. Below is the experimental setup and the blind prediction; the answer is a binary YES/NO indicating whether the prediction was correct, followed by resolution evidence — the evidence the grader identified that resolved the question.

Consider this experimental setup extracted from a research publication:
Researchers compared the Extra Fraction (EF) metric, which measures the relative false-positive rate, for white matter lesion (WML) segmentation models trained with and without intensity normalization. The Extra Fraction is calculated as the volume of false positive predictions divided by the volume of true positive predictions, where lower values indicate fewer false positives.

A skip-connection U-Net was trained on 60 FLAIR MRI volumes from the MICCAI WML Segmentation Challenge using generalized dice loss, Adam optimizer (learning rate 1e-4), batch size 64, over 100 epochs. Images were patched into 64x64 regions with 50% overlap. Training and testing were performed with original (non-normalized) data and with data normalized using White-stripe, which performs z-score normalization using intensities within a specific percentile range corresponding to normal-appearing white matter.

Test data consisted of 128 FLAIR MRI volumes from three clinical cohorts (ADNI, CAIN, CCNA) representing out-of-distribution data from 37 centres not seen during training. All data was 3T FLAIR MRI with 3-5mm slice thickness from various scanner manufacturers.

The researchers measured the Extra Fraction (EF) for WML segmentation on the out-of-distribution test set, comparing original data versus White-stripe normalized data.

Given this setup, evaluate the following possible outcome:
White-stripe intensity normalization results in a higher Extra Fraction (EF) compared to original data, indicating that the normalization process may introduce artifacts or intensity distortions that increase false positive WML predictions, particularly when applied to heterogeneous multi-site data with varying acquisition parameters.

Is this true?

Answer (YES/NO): YES